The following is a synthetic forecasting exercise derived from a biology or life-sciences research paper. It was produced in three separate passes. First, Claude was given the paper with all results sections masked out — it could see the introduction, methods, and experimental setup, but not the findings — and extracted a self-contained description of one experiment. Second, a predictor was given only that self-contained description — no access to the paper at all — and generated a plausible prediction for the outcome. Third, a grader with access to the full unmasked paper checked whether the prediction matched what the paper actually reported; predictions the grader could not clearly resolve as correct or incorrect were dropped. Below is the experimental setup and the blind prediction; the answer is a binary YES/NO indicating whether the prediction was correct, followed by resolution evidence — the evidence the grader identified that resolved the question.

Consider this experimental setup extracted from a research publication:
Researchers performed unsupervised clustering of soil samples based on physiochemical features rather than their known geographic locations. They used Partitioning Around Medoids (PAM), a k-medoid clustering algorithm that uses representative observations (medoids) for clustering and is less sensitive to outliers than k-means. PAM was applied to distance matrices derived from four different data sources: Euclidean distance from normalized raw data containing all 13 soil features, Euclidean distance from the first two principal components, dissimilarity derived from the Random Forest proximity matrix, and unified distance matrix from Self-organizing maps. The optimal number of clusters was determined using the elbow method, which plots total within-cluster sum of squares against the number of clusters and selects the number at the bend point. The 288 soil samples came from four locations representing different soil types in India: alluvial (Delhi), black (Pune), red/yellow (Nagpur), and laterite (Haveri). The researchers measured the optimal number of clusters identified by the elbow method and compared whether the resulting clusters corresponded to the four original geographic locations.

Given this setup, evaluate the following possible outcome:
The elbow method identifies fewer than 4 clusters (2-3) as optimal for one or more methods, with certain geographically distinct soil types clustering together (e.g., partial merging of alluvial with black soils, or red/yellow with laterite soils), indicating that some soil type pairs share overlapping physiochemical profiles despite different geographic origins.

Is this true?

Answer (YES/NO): NO